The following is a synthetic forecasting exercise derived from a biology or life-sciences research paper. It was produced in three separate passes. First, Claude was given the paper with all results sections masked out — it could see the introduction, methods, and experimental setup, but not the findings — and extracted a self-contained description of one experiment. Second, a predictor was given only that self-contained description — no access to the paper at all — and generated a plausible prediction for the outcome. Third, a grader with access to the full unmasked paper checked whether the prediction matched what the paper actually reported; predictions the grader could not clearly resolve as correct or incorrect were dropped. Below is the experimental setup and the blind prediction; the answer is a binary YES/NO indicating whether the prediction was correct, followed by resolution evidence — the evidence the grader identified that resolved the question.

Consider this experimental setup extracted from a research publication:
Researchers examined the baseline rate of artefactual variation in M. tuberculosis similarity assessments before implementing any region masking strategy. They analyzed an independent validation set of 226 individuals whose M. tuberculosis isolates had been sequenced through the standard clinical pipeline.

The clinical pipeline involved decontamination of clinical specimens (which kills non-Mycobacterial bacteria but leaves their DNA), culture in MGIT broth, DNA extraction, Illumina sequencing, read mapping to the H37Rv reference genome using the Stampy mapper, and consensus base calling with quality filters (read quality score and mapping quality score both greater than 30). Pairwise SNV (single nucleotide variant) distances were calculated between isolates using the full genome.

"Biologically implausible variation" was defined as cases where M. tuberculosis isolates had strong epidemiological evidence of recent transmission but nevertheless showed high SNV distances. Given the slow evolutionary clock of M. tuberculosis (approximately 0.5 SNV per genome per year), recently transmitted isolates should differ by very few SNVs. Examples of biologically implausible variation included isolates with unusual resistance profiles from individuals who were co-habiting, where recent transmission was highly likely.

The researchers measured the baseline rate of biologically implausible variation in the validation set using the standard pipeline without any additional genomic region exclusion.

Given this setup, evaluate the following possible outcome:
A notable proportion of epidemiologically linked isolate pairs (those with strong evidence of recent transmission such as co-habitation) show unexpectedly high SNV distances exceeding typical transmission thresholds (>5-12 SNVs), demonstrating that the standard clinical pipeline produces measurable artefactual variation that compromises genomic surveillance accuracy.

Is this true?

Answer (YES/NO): YES